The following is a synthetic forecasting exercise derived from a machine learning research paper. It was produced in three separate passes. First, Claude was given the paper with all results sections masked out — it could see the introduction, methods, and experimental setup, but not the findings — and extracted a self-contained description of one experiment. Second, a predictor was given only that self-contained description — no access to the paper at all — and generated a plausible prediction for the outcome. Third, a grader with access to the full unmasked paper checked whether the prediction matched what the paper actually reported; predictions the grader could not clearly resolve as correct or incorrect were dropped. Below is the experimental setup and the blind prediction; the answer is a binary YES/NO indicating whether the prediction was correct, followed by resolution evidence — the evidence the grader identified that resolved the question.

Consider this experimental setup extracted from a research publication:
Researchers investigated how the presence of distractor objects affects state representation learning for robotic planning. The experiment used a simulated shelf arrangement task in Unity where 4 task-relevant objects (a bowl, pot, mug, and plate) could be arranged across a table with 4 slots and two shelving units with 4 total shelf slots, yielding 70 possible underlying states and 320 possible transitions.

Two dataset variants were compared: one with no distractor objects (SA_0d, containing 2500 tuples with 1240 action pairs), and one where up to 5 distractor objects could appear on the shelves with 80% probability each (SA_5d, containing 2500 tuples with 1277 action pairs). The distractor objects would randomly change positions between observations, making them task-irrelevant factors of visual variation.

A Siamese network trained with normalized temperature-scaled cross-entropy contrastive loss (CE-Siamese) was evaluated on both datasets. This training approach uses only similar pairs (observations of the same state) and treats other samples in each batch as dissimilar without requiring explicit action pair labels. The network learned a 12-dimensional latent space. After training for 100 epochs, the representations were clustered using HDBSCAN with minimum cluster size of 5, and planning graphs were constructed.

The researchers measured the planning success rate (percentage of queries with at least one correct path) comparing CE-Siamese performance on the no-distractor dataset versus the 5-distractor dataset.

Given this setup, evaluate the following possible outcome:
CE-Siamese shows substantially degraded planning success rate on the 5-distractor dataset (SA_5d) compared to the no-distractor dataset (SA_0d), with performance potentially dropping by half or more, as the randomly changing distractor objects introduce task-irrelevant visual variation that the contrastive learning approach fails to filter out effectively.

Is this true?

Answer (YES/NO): NO